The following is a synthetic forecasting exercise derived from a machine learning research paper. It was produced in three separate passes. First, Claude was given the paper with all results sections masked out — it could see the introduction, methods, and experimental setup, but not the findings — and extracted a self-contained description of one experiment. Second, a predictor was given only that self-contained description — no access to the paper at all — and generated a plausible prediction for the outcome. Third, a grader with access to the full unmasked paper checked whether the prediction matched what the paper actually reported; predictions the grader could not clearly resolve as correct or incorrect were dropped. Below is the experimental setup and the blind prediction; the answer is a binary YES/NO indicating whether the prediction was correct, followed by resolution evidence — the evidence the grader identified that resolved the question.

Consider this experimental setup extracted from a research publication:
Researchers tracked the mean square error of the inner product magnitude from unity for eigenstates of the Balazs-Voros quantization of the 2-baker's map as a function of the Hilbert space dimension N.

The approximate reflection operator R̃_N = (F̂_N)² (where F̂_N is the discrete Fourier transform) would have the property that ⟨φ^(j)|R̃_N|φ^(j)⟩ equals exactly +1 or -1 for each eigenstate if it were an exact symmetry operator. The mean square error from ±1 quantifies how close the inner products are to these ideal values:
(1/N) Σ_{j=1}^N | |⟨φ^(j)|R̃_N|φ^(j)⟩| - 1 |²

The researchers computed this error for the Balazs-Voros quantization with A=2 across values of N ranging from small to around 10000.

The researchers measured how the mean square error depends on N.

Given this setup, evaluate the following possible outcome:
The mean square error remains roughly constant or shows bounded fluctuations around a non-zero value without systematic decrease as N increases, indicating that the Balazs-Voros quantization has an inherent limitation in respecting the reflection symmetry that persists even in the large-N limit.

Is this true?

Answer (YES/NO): YES